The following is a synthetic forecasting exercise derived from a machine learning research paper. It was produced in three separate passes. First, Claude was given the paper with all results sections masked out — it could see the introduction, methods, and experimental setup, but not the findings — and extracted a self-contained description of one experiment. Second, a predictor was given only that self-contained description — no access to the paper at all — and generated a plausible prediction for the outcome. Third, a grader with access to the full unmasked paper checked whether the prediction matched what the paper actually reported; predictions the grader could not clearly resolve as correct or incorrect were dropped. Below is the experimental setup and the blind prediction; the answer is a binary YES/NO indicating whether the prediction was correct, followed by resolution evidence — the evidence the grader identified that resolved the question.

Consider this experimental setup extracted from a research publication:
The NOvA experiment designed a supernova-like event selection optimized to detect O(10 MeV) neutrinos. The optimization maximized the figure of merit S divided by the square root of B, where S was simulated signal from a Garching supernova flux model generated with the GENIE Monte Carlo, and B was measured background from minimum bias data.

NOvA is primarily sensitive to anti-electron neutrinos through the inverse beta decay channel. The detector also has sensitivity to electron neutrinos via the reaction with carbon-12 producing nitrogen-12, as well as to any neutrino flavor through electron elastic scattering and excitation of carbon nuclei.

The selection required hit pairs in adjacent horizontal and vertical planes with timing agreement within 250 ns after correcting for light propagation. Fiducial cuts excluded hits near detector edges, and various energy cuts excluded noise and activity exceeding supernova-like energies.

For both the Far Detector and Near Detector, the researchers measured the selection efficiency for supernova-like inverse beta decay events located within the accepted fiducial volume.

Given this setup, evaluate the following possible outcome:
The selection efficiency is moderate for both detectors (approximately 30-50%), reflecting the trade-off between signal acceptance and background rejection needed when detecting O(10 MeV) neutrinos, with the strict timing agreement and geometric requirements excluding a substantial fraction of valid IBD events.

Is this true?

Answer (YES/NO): NO